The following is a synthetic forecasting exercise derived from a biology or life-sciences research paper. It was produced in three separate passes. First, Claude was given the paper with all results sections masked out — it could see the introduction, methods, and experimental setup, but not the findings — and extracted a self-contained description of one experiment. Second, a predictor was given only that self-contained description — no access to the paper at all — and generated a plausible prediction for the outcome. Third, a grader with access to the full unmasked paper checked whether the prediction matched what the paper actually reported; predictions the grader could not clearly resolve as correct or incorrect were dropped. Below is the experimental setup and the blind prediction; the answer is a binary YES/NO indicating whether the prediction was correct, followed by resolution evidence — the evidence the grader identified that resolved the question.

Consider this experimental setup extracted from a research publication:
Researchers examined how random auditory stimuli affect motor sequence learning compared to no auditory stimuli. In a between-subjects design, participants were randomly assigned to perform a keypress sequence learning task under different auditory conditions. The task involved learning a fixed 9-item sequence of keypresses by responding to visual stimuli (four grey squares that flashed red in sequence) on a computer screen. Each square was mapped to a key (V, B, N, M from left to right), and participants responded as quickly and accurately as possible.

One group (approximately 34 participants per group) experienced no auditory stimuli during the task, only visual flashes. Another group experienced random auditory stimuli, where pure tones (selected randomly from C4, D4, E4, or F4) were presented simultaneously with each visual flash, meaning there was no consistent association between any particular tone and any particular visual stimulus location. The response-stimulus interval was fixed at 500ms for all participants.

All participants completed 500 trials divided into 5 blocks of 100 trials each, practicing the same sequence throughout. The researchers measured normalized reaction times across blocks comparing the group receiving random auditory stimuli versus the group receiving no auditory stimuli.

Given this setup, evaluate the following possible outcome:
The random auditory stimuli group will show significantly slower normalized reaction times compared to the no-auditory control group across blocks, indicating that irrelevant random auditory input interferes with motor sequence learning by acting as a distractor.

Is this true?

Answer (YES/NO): NO